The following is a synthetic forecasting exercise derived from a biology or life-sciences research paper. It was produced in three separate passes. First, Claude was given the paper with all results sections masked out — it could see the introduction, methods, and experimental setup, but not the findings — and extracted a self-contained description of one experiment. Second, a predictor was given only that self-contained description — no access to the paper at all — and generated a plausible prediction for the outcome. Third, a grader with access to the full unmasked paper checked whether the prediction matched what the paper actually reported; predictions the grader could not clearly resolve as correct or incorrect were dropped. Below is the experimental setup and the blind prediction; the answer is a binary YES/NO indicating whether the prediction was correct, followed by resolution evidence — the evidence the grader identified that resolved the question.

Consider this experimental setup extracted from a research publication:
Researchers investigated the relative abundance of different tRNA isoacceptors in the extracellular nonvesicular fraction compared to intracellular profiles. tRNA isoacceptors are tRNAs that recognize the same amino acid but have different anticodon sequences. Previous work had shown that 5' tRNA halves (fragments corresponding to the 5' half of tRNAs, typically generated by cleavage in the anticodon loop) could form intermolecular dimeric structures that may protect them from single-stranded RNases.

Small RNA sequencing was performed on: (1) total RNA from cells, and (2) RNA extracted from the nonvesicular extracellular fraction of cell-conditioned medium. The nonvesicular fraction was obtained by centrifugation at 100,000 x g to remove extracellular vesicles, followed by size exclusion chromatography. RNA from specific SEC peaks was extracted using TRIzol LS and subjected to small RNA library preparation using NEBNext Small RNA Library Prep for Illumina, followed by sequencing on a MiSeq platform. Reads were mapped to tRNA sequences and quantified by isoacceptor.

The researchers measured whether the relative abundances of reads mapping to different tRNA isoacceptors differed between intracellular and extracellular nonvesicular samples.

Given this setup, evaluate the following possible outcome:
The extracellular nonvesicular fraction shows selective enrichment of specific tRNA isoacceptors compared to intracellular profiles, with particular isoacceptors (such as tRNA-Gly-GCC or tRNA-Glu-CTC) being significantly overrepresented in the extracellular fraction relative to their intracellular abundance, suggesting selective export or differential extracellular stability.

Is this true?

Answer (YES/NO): YES